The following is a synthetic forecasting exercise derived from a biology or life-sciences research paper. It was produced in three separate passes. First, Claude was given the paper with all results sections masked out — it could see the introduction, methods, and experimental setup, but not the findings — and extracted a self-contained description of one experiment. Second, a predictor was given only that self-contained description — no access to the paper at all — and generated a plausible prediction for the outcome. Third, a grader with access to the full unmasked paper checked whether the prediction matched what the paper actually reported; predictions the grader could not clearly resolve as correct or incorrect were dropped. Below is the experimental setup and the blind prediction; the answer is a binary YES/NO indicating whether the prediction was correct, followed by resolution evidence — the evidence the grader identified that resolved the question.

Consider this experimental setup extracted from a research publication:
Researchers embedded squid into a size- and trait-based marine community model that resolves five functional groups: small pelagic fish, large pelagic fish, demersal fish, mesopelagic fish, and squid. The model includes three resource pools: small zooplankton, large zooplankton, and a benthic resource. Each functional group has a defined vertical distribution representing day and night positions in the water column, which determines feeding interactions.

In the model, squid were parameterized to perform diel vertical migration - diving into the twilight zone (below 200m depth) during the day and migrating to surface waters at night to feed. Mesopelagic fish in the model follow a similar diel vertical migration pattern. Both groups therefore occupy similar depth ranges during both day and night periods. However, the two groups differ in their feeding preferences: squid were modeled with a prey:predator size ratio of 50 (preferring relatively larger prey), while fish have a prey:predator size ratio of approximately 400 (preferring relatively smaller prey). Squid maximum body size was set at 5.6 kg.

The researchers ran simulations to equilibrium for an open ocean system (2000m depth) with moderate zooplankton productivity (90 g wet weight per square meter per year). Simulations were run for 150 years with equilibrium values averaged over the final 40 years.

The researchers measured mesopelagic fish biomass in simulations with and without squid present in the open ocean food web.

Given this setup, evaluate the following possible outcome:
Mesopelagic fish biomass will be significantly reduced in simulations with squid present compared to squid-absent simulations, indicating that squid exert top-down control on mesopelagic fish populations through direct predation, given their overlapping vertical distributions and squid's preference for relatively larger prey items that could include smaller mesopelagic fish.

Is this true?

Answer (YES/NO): YES